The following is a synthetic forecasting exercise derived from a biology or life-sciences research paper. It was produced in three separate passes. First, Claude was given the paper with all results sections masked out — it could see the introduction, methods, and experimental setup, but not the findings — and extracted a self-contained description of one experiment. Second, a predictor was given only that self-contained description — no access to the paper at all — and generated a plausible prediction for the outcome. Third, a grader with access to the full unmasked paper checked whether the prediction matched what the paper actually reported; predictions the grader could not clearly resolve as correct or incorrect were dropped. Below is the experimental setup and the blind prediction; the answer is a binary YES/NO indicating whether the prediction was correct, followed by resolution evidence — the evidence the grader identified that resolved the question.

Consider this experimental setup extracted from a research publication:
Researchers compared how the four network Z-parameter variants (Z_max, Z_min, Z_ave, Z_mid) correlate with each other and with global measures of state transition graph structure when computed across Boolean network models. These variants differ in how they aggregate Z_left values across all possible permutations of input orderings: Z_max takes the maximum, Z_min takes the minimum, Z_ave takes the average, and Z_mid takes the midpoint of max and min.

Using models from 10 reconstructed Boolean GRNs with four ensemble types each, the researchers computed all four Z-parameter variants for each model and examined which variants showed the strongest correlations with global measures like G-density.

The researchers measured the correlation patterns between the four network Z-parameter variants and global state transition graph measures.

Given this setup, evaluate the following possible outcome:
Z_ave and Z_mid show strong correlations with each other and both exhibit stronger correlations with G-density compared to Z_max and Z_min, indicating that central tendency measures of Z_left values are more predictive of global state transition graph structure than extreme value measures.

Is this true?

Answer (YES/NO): YES